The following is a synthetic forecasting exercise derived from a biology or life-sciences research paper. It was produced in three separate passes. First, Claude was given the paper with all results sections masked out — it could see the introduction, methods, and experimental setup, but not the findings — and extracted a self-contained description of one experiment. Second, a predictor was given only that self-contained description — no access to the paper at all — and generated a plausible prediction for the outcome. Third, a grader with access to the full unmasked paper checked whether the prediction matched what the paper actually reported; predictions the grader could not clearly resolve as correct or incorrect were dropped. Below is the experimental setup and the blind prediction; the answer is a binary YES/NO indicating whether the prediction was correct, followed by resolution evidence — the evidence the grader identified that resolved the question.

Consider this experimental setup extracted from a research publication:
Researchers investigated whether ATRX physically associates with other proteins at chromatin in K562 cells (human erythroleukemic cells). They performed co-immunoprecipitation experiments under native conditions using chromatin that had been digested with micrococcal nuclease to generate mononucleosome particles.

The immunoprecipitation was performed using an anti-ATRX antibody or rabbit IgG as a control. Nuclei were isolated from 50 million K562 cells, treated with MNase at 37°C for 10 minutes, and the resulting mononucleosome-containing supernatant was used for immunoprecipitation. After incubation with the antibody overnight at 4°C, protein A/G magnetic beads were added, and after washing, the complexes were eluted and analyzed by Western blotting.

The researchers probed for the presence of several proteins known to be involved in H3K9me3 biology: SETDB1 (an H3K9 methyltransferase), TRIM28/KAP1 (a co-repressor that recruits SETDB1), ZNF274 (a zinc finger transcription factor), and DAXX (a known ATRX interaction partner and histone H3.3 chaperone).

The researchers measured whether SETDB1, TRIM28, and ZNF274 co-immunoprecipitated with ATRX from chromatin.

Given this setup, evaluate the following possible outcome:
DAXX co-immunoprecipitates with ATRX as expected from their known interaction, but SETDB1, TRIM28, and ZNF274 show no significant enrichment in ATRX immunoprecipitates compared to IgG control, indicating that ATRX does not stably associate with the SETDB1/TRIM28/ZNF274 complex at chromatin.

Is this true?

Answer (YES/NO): NO